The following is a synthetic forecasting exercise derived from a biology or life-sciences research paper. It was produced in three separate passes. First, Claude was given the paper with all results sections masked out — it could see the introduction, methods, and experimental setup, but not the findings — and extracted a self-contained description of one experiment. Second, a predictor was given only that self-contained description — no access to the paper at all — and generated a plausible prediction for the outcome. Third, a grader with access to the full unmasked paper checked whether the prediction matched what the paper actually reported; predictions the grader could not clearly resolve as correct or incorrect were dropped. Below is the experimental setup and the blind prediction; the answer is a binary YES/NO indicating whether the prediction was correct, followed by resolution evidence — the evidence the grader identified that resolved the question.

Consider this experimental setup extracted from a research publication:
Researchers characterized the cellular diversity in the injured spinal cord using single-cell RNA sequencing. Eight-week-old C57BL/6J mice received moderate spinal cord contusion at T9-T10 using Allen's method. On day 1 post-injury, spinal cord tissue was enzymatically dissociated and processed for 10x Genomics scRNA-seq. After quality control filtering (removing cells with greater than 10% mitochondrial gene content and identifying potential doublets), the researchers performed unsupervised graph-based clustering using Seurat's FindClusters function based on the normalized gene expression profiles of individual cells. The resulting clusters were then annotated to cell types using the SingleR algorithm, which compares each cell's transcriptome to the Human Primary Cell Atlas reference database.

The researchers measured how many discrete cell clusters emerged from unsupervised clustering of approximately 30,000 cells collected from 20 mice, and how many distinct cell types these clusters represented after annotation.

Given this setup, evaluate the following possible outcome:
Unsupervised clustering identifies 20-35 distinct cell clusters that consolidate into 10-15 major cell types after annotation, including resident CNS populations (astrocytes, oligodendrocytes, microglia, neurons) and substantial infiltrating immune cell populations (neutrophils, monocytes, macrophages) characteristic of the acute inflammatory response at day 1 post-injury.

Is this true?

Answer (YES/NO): NO